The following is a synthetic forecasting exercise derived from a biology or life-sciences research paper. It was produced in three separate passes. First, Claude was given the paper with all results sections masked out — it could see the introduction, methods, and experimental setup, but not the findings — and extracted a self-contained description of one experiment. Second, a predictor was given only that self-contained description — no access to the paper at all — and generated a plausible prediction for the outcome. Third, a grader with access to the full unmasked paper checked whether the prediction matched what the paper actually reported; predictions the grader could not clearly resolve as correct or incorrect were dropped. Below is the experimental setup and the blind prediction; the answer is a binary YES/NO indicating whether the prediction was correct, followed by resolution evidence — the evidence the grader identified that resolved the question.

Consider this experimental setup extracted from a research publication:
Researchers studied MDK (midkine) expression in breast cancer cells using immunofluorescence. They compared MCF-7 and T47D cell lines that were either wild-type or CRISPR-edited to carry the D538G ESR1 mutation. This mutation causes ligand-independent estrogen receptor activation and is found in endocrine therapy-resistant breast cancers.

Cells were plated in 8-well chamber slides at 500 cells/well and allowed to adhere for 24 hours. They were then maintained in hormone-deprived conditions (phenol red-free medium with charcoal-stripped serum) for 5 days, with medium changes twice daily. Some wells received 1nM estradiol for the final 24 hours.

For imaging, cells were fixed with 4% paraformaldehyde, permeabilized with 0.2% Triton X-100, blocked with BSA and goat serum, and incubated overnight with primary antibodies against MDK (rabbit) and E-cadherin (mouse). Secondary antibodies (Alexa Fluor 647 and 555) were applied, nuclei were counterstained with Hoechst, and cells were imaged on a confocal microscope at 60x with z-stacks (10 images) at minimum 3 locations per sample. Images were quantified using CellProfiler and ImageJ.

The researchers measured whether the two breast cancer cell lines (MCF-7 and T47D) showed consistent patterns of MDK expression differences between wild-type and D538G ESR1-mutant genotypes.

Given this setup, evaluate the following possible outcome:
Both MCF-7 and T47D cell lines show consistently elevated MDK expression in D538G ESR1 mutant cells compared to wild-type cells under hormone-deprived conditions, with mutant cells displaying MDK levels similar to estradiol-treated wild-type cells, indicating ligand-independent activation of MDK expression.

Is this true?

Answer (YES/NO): NO